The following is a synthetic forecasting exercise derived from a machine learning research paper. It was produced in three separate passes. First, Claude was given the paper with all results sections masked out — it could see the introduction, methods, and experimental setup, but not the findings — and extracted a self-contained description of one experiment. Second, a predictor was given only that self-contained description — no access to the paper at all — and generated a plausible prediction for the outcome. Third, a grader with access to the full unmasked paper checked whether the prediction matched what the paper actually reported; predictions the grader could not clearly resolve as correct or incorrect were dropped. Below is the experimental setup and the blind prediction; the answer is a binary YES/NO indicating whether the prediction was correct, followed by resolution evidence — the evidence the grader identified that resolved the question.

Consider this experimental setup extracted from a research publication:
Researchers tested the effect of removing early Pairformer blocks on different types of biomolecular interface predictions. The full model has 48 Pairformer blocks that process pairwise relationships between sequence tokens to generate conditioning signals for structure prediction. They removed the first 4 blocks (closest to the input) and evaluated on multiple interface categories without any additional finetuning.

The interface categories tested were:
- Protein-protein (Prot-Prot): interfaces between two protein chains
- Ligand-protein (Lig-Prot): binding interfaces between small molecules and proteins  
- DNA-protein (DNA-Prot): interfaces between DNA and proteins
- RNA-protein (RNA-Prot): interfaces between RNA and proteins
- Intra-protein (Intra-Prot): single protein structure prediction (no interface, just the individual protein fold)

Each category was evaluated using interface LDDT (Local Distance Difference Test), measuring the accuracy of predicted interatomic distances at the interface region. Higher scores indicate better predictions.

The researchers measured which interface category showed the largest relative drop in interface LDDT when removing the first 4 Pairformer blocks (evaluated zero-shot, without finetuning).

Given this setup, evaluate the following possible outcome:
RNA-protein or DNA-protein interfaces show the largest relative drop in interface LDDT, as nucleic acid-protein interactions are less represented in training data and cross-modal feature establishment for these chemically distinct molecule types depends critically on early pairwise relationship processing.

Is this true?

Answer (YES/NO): YES